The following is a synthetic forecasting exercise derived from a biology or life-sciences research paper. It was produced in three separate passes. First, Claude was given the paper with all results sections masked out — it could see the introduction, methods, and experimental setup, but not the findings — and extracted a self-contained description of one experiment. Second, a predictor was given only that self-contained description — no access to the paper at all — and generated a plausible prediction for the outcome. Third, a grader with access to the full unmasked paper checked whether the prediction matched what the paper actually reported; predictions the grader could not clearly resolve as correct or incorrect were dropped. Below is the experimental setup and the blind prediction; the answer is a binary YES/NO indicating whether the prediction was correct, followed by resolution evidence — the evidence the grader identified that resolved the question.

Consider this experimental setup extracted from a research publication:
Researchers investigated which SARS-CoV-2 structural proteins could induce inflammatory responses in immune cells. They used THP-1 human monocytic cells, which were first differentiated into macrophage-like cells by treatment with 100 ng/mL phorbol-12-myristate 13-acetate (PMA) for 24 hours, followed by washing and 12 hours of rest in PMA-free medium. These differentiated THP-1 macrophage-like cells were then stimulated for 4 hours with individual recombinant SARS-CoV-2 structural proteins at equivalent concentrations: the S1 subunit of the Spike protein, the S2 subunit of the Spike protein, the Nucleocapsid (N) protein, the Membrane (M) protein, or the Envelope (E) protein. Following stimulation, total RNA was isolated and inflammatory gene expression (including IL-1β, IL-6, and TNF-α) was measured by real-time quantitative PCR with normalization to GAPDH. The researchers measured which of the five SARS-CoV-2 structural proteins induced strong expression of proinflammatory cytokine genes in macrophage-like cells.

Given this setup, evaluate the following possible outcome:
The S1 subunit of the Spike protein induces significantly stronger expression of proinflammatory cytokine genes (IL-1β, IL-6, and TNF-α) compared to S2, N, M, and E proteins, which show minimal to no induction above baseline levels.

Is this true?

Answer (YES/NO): NO